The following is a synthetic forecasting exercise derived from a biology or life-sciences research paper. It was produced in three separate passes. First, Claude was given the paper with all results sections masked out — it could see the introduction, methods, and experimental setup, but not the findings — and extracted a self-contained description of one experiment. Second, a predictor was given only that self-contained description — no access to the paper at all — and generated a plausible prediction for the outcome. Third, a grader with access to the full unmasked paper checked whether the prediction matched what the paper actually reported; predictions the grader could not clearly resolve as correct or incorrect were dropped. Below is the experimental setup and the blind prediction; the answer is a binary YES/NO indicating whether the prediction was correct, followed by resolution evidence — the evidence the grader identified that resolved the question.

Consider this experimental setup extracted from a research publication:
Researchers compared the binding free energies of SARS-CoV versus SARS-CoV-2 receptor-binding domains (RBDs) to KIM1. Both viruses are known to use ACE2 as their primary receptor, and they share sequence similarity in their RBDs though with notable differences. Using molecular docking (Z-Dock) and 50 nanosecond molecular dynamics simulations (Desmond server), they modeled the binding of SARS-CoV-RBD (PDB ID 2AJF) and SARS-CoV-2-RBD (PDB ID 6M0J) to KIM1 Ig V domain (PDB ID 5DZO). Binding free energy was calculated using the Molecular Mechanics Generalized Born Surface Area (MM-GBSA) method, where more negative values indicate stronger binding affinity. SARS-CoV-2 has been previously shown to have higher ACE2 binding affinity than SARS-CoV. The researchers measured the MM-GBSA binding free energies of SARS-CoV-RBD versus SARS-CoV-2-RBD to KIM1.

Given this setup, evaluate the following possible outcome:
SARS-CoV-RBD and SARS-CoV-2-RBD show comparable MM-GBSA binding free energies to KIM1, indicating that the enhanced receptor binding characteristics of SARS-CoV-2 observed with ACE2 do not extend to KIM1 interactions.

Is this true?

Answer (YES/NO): NO